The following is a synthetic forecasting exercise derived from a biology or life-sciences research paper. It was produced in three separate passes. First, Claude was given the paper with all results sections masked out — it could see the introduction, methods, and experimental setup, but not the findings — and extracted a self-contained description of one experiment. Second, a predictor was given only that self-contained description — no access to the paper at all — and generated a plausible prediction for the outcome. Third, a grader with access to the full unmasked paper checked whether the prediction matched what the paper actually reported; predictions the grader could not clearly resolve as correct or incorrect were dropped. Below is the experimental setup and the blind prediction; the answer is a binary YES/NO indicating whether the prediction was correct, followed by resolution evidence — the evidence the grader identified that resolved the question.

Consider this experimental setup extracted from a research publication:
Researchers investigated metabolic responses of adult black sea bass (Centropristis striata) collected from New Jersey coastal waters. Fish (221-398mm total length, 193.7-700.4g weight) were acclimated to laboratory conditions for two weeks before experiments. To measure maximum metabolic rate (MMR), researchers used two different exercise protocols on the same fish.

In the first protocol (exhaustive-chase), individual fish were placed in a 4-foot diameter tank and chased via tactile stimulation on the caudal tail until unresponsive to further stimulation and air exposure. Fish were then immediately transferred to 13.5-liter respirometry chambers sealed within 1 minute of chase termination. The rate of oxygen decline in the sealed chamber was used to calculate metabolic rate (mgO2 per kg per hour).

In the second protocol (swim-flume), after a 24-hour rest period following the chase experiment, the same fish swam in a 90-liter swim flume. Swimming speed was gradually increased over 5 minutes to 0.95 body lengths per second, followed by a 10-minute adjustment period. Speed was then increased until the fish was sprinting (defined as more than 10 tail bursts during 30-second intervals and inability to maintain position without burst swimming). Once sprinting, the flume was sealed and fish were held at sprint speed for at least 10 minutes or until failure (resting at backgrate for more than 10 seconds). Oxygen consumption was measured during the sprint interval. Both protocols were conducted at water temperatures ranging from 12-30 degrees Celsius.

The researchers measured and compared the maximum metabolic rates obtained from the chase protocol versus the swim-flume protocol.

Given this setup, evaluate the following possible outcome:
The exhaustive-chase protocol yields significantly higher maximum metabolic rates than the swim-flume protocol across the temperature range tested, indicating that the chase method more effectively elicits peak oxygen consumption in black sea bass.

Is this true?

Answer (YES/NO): NO